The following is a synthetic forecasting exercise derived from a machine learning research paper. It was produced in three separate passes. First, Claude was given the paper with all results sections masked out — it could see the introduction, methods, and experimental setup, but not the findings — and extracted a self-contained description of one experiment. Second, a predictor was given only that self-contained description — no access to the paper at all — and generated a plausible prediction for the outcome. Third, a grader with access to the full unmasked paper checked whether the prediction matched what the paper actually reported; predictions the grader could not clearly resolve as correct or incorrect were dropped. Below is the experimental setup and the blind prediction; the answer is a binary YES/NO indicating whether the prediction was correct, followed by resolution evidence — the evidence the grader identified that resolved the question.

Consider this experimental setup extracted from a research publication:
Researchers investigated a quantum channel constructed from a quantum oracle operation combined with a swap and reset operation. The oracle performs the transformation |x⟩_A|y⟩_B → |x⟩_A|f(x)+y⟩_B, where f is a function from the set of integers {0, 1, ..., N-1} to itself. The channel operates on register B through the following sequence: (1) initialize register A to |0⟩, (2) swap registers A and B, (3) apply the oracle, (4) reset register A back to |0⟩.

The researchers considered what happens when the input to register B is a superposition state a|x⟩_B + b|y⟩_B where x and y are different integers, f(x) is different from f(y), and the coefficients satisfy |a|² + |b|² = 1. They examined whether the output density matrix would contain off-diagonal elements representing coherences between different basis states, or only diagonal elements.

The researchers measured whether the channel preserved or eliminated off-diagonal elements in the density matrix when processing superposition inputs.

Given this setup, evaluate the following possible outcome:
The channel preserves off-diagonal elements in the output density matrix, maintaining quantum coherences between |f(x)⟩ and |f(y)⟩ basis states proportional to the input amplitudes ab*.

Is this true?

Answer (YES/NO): NO